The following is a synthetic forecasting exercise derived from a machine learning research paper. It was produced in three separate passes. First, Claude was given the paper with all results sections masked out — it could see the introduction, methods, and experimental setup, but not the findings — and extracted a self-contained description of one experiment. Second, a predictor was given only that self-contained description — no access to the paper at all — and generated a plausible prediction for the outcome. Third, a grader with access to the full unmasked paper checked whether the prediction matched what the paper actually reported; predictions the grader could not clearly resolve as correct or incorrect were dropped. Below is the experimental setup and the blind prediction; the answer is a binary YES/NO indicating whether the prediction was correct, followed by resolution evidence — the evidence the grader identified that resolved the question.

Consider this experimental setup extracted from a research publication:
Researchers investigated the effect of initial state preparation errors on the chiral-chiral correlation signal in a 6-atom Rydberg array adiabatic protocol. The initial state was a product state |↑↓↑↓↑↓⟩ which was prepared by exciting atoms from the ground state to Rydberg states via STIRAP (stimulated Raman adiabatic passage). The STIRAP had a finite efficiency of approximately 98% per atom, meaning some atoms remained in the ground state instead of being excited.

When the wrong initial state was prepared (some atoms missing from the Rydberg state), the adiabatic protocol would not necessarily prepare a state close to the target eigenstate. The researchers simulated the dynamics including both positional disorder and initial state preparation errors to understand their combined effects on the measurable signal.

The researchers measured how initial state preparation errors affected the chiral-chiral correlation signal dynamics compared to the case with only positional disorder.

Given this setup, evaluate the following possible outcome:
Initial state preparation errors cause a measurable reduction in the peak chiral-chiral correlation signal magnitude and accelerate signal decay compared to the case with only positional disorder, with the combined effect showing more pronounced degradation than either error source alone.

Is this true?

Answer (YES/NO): NO